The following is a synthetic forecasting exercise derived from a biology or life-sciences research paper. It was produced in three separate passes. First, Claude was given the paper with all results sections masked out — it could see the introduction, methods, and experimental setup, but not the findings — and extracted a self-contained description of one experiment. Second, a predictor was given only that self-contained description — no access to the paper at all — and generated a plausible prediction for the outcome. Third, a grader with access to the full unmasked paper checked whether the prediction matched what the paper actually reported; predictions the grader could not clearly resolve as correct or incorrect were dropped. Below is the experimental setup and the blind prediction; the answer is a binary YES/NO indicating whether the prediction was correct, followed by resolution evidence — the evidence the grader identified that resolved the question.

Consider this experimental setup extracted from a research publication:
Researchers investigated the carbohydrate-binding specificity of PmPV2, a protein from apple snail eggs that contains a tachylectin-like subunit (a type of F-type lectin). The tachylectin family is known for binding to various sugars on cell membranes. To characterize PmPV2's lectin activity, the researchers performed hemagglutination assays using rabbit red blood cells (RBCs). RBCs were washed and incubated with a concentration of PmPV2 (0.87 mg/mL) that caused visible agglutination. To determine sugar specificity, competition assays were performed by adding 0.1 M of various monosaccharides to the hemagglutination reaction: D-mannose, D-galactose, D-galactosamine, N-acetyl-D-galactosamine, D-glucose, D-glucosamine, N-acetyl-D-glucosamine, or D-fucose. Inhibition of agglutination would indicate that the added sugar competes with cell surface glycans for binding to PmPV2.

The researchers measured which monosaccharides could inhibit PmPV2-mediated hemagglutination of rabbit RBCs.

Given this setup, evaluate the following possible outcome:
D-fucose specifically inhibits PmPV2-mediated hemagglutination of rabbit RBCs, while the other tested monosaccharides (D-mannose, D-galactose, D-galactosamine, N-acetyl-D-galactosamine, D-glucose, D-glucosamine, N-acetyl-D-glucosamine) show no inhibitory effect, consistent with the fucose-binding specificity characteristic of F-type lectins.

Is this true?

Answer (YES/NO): NO